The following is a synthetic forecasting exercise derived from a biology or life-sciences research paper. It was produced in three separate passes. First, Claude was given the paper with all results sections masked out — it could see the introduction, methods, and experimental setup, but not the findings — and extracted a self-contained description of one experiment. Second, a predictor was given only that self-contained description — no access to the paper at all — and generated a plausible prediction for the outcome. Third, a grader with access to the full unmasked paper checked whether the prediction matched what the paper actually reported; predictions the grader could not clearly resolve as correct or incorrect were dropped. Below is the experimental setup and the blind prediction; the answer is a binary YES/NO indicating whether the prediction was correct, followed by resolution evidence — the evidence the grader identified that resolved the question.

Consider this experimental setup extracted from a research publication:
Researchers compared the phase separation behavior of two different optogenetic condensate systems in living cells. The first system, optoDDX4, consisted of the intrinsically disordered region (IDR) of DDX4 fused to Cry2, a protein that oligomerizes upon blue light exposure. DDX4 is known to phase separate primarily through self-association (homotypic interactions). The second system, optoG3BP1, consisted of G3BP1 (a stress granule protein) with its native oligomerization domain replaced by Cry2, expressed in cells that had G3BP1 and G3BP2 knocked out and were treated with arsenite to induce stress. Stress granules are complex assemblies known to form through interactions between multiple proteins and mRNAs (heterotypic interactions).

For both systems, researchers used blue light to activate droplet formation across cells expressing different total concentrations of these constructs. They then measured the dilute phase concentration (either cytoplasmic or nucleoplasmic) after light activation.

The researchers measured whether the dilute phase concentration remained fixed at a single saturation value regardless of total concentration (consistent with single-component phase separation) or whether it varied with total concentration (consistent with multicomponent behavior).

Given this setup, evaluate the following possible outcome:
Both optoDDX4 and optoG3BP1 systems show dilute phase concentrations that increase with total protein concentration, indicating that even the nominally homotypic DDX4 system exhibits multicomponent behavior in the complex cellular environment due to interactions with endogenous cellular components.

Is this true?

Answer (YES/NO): NO